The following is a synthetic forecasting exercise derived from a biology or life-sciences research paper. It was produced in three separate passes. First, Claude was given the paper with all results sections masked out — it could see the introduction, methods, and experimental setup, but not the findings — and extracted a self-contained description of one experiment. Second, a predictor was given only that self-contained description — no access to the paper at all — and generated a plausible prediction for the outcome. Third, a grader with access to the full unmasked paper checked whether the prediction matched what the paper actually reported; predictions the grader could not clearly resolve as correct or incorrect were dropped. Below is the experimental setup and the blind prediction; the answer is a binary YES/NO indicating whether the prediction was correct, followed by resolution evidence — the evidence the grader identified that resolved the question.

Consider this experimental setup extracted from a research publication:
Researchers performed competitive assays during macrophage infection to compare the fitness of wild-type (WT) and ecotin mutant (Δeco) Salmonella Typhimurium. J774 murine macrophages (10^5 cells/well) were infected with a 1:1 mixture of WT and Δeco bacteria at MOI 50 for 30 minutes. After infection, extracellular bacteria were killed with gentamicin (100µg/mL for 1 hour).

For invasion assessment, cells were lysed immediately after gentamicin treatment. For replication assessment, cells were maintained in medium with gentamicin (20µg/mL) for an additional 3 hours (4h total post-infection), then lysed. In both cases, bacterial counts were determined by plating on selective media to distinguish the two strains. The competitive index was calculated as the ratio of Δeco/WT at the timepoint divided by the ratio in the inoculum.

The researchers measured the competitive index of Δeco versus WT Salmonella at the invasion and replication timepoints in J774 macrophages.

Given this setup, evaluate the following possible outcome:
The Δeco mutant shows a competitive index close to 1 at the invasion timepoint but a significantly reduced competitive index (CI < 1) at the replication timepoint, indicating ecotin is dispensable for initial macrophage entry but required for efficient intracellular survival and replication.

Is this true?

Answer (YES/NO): YES